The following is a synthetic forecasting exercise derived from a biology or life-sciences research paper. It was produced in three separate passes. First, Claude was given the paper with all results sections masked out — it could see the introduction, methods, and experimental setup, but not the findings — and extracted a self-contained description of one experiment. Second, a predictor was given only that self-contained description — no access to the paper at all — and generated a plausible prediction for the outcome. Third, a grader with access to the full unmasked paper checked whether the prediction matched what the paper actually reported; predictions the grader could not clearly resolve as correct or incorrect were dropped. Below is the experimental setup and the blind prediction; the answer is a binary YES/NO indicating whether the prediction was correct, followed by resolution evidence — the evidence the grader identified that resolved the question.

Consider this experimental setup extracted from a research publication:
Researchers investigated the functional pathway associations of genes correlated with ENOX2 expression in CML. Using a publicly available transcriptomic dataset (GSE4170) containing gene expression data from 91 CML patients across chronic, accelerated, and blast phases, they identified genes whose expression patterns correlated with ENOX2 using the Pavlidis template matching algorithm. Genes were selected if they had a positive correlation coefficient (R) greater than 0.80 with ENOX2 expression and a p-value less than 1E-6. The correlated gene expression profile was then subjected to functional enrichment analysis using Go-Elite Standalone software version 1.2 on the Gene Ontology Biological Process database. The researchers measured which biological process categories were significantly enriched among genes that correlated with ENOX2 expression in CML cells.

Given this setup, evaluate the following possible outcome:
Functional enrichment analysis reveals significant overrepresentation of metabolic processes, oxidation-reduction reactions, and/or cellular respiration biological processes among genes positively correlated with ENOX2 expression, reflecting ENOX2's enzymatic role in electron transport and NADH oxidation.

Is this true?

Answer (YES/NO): NO